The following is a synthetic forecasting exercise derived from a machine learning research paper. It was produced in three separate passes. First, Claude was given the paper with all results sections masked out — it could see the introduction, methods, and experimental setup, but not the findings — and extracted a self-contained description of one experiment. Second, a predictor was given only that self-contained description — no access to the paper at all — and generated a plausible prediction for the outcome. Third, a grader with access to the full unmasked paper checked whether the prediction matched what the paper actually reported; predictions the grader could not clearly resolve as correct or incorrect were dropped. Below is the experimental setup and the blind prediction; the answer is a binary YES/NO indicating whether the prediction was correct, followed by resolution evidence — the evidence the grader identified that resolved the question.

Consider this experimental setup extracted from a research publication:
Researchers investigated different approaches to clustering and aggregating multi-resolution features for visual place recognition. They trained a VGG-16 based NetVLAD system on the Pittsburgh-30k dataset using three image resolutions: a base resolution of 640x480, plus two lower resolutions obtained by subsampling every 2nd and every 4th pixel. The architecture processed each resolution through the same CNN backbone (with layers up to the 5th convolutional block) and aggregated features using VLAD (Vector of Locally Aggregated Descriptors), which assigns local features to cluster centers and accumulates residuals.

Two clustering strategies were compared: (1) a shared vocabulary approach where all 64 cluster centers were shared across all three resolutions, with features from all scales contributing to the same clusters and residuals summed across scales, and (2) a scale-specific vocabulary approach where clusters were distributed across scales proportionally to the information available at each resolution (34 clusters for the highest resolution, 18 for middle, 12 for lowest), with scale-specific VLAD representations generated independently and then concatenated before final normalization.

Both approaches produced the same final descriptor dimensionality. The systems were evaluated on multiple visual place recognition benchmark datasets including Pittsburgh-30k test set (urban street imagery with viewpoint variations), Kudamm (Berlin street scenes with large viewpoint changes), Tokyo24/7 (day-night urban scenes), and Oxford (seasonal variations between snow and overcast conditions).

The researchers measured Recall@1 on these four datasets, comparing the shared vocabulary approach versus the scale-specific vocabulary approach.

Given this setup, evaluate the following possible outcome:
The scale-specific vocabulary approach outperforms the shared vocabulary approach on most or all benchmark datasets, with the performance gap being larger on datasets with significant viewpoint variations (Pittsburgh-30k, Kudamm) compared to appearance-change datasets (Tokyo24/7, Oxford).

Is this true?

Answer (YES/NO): NO